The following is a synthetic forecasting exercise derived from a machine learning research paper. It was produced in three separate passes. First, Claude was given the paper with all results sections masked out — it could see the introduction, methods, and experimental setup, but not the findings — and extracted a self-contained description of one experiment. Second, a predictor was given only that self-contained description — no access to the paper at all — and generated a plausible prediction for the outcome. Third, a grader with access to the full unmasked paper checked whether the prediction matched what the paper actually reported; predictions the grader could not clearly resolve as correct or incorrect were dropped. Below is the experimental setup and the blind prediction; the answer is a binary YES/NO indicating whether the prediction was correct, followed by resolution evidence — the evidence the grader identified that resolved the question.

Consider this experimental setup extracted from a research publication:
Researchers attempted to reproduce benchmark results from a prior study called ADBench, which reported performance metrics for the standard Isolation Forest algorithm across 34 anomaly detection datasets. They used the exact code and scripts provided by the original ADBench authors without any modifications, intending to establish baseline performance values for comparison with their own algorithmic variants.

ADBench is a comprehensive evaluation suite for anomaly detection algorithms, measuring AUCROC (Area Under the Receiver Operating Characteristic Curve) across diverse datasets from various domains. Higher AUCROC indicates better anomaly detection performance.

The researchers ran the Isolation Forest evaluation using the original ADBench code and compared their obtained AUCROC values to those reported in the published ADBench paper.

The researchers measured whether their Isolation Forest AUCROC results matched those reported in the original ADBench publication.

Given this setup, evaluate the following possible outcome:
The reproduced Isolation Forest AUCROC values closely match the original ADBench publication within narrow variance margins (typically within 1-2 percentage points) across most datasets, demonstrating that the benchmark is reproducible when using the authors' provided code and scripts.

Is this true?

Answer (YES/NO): NO